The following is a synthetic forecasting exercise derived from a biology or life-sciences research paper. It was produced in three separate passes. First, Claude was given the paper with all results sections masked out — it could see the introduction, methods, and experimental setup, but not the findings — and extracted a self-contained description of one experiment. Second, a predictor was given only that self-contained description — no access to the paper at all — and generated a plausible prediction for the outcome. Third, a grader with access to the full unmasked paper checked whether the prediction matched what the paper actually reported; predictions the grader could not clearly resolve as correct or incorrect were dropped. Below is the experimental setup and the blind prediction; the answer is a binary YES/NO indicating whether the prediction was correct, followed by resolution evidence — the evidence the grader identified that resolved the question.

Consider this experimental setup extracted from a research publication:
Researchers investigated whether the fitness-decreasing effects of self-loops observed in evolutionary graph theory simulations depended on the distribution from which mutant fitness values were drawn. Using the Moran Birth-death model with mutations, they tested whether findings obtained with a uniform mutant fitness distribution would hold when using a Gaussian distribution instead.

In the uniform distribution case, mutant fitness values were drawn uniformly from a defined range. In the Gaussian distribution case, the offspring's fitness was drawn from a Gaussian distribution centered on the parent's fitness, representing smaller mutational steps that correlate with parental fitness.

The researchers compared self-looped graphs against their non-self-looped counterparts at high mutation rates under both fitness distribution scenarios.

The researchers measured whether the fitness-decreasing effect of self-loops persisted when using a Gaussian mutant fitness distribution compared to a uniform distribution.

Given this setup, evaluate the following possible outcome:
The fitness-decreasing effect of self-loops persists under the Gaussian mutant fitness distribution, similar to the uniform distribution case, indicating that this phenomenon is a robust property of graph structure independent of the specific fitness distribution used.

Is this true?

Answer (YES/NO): YES